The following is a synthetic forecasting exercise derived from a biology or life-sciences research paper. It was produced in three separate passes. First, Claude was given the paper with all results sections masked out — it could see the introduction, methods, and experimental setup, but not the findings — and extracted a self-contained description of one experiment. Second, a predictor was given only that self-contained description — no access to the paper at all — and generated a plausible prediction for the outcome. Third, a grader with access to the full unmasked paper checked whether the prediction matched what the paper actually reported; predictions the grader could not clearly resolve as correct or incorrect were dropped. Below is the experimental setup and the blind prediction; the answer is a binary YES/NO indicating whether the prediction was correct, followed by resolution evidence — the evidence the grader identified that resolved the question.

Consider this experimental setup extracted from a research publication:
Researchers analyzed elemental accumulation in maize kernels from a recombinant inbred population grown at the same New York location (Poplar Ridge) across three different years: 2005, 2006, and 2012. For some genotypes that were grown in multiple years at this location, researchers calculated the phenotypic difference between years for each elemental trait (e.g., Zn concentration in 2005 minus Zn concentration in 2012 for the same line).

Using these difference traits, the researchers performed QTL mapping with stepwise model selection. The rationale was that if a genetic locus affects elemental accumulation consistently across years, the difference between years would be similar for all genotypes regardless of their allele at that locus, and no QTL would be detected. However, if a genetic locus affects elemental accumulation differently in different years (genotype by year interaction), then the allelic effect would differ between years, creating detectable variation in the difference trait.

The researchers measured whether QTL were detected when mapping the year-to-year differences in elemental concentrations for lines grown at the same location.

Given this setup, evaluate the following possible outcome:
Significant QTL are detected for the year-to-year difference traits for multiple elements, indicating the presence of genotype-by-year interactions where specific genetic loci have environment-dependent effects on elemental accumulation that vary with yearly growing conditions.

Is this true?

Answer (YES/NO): YES